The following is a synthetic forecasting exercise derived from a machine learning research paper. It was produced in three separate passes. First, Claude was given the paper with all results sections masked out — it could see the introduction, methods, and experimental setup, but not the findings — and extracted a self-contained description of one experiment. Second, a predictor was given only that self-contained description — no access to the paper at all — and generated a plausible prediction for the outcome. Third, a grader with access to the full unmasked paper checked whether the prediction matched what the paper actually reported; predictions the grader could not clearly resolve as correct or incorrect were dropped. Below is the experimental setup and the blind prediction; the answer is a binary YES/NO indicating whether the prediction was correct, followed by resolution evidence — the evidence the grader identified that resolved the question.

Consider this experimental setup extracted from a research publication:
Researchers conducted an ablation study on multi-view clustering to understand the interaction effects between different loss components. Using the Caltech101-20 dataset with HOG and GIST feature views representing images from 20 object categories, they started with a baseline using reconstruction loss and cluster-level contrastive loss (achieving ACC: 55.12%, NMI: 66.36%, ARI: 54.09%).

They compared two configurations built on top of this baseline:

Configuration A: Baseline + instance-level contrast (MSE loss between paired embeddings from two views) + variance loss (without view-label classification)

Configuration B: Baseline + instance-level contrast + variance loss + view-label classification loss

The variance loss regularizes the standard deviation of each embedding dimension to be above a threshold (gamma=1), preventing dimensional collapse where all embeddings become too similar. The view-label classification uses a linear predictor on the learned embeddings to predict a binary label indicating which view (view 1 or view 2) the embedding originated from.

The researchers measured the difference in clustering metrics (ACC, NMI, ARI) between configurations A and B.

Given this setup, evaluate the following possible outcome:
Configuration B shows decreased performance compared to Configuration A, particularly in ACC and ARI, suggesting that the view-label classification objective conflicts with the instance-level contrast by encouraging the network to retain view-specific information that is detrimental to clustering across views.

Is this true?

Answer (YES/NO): NO